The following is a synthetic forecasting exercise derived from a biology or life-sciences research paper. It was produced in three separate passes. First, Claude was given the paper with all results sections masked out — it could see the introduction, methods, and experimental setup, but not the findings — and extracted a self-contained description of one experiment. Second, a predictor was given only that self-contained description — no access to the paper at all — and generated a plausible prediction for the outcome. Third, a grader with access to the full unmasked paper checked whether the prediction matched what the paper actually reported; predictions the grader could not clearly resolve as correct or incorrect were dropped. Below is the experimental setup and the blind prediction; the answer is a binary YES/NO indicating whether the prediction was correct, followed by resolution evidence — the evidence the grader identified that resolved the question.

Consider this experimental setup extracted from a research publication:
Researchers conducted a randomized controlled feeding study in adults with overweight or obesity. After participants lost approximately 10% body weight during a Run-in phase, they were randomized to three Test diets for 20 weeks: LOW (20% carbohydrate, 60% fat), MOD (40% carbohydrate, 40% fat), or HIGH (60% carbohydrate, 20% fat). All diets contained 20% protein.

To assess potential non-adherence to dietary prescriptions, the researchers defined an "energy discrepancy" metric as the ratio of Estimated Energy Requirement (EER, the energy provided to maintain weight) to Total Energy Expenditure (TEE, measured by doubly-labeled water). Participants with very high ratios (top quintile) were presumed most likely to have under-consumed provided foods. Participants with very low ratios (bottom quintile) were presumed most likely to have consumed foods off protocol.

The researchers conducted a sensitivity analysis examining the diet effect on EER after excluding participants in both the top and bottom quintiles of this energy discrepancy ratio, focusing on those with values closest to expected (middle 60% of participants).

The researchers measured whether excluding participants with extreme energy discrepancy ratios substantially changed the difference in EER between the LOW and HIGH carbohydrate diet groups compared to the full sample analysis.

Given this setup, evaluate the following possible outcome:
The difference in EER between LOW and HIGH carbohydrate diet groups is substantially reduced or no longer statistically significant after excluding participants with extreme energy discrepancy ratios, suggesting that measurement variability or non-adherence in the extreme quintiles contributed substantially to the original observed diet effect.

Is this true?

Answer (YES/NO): NO